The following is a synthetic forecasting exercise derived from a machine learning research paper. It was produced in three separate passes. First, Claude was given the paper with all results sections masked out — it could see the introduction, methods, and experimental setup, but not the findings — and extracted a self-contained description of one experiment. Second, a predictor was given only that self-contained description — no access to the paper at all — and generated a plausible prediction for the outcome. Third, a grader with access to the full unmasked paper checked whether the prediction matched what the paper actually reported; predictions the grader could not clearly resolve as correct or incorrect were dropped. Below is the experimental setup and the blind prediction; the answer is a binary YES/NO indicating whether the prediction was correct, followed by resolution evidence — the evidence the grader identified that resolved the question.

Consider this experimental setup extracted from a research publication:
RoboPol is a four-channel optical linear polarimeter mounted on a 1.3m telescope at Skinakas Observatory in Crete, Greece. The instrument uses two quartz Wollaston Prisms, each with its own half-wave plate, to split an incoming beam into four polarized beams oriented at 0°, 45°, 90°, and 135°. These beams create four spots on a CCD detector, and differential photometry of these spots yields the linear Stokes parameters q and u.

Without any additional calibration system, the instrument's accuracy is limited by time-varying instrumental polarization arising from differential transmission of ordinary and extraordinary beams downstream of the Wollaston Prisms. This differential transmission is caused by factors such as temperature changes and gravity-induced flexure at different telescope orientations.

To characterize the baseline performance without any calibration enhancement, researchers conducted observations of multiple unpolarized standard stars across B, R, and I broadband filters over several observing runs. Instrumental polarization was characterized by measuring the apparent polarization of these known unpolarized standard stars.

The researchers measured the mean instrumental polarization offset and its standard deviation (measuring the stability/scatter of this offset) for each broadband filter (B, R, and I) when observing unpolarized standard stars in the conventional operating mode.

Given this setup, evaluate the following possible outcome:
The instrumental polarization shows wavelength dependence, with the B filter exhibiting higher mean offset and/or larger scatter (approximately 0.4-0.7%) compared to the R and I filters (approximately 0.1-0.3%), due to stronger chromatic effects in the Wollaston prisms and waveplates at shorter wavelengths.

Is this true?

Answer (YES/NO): NO